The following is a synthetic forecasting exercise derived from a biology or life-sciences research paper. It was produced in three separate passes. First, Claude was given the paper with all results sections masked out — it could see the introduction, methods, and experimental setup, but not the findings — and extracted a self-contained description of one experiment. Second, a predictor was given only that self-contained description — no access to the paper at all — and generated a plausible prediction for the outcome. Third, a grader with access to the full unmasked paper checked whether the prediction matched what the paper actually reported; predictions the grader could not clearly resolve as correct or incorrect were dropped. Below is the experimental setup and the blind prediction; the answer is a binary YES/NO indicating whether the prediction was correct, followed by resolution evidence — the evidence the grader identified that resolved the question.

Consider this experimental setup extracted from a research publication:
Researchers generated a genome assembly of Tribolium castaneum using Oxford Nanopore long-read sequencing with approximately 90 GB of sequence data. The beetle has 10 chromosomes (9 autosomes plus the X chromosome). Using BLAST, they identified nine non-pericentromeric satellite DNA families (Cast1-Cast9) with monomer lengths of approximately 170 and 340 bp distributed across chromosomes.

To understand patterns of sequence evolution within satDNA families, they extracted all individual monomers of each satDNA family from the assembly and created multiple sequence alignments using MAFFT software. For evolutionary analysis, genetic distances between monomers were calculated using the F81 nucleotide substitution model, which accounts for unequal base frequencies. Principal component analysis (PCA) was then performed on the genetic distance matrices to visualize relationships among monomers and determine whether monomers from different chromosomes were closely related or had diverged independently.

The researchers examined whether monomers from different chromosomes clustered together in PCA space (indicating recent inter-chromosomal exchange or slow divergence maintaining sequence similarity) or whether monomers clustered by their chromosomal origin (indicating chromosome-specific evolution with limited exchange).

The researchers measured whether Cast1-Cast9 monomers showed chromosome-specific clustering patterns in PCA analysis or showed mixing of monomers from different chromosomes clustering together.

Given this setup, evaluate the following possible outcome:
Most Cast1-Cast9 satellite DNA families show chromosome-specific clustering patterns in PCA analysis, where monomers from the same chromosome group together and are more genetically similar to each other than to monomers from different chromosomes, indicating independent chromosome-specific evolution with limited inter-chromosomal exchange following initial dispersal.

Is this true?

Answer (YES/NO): NO